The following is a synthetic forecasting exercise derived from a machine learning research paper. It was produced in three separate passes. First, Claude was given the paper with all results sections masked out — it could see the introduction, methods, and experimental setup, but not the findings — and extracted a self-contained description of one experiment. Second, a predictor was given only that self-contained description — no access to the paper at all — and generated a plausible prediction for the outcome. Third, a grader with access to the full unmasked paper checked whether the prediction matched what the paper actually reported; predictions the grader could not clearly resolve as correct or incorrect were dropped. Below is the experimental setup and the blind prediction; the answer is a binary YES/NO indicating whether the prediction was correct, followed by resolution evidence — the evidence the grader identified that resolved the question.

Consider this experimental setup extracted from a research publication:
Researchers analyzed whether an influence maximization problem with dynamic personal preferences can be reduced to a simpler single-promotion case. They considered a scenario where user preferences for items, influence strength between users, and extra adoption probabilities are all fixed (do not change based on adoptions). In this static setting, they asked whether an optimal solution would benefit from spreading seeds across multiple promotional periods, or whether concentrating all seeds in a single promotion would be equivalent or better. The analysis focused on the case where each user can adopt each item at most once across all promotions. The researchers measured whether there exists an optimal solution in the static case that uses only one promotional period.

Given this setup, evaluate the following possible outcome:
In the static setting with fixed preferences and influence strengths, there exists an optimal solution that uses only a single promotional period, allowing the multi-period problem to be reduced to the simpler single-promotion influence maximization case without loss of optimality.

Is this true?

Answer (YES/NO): YES